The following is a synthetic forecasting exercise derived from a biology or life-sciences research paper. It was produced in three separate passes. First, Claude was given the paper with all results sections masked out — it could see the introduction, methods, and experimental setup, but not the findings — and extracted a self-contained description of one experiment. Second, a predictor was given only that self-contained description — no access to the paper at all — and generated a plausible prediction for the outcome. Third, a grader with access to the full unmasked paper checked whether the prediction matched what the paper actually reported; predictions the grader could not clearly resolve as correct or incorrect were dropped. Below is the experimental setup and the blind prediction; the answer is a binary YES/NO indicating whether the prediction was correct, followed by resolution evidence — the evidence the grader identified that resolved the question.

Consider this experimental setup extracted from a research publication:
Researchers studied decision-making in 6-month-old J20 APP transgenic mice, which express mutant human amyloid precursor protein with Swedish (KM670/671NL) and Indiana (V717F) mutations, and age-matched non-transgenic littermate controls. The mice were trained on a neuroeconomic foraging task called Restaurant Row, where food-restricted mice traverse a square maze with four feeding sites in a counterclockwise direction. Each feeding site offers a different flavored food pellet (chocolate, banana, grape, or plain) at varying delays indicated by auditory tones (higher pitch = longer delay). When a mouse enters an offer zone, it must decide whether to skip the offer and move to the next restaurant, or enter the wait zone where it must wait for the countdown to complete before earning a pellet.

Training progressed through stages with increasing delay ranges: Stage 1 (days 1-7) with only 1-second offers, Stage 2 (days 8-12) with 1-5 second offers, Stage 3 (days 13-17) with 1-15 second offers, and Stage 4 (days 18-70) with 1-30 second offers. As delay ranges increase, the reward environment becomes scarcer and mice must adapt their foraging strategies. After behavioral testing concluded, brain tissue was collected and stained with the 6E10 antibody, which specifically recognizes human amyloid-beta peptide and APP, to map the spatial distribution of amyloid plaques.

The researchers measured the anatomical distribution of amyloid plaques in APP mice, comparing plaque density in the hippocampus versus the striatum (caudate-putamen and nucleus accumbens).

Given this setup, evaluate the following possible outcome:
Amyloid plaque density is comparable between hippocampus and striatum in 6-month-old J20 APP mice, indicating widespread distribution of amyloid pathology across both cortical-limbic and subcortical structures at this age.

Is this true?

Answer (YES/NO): YES